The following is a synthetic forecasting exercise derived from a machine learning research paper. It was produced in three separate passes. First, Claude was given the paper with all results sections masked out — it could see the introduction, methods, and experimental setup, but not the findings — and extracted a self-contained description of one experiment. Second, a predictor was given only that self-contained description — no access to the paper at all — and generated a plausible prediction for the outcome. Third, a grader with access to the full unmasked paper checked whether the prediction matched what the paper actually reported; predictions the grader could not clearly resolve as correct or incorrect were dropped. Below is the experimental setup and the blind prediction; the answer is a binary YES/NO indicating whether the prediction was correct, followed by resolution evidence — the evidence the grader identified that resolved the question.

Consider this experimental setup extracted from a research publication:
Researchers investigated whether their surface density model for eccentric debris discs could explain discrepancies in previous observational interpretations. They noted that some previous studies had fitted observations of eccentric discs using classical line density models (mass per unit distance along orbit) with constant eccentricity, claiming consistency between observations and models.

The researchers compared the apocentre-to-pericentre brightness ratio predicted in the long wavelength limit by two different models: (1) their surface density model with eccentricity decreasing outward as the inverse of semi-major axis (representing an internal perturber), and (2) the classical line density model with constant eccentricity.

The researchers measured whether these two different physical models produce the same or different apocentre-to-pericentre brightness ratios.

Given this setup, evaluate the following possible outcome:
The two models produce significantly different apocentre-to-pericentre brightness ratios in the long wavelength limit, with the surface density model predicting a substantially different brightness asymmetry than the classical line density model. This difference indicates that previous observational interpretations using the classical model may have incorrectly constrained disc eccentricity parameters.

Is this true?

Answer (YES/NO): NO